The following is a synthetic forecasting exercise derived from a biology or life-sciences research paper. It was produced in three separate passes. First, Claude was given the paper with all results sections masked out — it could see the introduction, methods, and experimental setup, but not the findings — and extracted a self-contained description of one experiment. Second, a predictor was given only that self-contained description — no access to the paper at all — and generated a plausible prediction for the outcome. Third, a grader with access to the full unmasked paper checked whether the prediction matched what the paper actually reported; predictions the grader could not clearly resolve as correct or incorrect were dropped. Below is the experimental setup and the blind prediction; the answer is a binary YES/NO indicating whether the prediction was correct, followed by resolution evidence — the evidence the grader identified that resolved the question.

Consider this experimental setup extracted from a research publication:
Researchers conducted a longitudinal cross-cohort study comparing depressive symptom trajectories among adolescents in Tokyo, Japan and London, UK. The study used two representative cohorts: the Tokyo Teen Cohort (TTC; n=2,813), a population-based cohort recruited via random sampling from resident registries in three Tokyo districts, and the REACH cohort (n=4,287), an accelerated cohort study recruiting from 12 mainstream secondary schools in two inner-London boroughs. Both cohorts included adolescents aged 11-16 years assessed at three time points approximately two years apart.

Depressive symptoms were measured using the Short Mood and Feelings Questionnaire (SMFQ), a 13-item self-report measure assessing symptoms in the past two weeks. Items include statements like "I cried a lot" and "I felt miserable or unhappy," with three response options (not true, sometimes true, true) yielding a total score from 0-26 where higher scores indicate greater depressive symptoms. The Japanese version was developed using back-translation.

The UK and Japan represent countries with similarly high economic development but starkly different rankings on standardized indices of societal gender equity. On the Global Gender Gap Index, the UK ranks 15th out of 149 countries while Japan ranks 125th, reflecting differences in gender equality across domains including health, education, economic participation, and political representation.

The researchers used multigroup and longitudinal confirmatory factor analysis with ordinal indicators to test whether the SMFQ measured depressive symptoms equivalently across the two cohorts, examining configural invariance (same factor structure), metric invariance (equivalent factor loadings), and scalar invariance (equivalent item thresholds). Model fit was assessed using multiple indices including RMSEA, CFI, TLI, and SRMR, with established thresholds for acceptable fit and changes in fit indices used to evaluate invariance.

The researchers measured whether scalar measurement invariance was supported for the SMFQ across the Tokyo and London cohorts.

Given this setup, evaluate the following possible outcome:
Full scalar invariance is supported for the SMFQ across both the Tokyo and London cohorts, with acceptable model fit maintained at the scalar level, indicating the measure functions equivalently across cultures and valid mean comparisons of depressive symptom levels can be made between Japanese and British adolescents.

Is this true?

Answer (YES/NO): YES